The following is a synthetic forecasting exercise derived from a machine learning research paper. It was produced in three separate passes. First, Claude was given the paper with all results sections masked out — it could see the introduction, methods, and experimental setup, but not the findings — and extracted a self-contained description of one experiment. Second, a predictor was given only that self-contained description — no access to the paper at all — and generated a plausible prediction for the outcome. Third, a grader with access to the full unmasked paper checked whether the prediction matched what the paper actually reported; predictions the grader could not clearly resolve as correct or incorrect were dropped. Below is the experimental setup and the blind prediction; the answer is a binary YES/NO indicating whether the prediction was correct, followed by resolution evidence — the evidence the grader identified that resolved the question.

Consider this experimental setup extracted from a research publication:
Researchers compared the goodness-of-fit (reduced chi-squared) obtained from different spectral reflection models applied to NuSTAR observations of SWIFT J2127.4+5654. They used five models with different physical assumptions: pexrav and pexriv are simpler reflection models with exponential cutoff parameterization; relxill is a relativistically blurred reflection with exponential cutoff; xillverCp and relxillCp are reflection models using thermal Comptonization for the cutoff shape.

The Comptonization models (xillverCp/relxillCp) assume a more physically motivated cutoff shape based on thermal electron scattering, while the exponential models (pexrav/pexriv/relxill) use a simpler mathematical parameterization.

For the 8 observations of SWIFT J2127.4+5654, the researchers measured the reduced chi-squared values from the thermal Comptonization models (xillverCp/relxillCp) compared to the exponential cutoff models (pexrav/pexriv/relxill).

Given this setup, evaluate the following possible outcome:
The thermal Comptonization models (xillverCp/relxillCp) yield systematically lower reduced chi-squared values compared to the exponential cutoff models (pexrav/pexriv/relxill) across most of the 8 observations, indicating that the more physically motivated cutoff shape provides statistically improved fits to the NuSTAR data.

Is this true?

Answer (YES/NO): NO